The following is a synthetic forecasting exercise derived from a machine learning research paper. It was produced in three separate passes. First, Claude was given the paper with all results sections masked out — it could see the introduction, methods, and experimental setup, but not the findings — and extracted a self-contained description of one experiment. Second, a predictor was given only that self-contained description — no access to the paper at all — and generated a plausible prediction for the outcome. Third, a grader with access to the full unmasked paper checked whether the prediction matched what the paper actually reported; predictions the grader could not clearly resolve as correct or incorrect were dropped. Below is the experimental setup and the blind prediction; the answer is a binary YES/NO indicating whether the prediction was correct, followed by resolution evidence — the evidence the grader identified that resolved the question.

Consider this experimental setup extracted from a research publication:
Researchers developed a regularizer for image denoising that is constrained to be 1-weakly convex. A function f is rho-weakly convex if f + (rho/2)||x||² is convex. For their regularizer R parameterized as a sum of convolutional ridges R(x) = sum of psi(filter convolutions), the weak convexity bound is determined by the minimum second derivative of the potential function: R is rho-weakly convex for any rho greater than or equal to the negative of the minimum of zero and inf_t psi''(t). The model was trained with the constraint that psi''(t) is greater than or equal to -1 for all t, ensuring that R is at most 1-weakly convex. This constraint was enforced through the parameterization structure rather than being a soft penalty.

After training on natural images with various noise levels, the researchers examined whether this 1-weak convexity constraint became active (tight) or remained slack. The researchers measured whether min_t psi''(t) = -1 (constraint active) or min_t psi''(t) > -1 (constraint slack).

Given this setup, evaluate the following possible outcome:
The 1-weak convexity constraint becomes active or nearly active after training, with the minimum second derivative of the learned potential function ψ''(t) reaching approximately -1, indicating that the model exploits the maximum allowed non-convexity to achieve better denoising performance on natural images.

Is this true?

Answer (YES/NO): YES